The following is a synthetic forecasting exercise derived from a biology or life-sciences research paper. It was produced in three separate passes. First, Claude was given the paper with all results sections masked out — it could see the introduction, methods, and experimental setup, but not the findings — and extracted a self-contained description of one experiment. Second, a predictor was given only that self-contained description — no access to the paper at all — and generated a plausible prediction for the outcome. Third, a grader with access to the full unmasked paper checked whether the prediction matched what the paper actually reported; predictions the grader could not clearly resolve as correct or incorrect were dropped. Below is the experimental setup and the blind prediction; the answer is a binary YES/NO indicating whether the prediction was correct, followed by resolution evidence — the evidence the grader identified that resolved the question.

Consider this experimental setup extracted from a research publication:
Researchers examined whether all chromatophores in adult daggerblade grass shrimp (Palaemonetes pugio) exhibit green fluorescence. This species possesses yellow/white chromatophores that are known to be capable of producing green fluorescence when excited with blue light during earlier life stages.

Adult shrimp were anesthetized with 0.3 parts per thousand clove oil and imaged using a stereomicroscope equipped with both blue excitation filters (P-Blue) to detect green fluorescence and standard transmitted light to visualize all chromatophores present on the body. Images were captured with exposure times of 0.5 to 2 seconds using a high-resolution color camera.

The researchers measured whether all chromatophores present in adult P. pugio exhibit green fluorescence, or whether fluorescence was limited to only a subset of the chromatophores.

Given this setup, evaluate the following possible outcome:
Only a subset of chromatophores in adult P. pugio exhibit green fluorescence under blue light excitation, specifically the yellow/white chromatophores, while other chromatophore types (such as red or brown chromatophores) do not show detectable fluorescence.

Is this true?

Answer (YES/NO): NO